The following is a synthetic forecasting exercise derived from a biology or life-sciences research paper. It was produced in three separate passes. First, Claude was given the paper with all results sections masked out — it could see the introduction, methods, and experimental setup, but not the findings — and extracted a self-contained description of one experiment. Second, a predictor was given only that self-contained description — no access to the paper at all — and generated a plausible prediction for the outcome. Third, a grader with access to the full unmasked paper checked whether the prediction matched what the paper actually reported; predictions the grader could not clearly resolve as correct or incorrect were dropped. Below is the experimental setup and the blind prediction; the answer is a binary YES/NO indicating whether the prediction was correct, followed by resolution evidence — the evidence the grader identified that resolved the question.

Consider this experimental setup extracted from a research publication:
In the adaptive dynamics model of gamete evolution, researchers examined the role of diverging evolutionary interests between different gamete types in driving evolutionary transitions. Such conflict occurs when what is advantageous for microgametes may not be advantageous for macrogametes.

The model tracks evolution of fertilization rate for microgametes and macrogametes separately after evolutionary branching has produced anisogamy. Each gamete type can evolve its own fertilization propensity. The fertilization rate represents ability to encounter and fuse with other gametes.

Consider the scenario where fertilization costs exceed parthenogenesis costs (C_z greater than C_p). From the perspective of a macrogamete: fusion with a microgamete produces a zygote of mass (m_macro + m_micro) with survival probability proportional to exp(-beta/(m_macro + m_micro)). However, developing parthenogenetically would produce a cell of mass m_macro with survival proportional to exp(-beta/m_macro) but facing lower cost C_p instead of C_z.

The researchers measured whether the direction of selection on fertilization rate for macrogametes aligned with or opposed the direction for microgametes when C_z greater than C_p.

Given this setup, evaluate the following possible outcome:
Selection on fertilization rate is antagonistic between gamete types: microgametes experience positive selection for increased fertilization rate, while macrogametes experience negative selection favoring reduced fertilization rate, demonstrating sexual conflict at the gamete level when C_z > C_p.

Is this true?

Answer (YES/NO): YES